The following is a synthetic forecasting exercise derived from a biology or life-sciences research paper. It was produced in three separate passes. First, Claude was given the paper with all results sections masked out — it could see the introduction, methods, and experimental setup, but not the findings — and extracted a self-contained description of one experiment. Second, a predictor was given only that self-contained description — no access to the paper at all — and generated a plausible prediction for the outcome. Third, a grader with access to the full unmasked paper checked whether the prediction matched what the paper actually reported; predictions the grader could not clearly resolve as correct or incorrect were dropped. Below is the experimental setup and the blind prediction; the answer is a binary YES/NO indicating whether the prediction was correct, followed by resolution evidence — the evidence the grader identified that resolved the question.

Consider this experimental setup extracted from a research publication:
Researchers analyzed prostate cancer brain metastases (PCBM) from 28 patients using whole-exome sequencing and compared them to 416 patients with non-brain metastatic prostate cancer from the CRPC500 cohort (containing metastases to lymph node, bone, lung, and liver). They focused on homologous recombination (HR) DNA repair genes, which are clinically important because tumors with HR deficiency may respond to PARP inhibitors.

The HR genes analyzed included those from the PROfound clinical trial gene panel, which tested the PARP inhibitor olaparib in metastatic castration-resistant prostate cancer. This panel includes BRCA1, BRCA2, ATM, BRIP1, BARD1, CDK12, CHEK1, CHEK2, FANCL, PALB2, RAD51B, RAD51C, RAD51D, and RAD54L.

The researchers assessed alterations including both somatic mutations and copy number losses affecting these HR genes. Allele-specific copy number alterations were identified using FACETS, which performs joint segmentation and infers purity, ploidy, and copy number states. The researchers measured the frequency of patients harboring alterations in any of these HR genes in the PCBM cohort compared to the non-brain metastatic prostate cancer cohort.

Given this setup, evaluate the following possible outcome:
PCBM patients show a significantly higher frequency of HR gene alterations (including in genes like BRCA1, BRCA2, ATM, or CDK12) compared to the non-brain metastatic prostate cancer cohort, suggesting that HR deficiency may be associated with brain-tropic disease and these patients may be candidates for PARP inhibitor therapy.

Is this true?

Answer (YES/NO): YES